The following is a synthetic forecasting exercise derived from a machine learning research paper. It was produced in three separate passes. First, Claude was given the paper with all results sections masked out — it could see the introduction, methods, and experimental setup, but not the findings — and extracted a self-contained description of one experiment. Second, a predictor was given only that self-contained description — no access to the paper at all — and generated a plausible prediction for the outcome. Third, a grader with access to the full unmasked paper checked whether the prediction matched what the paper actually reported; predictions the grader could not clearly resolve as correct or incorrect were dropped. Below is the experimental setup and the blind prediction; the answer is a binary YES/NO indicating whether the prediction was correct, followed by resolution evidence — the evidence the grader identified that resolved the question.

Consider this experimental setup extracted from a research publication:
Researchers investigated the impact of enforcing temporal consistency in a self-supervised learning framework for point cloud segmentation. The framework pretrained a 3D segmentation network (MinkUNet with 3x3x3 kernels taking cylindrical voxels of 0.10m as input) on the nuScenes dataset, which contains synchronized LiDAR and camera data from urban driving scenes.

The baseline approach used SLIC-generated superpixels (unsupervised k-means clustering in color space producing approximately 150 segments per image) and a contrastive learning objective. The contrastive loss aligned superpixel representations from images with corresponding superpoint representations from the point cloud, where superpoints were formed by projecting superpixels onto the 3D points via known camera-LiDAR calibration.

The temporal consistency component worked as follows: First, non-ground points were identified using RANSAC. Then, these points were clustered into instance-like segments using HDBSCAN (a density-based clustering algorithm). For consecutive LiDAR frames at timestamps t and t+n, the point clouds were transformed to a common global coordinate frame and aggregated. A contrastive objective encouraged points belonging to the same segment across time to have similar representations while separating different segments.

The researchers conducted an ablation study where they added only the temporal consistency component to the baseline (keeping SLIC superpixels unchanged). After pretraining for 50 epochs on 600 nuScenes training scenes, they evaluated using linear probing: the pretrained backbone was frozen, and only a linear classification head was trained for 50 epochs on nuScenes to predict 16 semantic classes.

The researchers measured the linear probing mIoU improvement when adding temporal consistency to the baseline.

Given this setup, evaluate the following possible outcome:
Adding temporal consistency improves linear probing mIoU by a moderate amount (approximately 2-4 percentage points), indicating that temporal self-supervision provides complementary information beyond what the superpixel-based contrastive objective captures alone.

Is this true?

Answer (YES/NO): NO